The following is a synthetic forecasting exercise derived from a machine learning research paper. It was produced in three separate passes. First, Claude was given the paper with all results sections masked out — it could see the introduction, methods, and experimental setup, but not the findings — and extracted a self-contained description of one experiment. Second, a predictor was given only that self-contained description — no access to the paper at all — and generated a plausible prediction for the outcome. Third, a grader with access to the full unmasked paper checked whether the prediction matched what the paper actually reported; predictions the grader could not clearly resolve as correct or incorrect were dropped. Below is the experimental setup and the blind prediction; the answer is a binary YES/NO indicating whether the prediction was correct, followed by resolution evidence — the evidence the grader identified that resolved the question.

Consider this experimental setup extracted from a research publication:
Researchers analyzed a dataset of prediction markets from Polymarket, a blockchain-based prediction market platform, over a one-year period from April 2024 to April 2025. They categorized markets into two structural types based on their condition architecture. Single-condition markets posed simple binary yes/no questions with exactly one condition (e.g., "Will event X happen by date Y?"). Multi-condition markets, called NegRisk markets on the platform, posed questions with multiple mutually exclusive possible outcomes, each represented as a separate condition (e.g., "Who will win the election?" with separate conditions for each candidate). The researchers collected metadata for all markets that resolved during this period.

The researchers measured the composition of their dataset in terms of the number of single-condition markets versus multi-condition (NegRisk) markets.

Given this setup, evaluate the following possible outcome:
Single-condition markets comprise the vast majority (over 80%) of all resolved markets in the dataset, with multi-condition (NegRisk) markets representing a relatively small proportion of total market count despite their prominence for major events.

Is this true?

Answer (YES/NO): YES